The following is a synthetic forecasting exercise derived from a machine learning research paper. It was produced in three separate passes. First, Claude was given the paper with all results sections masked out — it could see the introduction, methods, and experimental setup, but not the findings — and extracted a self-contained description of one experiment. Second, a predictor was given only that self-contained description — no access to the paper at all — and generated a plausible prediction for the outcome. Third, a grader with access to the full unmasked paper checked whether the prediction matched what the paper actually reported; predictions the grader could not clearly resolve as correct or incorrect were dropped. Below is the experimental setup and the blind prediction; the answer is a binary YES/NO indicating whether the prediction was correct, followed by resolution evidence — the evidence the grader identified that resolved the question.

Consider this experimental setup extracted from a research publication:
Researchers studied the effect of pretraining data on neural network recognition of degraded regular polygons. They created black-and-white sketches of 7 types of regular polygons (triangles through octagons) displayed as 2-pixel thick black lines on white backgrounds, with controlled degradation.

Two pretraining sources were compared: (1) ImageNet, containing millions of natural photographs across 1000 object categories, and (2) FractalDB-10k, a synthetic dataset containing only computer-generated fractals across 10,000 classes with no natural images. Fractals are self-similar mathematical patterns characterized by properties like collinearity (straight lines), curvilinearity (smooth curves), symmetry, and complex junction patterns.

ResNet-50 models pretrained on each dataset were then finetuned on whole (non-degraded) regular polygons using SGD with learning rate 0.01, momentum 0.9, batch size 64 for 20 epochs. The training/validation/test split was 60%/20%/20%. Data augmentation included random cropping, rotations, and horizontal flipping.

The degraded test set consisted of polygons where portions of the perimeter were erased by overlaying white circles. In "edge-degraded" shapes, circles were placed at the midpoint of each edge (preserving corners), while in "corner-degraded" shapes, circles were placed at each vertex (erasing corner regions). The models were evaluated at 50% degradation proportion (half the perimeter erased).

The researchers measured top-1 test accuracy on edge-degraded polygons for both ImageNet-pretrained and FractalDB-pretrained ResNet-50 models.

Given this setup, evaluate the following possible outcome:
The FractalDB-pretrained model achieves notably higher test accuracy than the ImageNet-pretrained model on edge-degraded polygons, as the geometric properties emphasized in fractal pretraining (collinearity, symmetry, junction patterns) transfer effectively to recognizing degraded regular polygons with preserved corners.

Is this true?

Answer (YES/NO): YES